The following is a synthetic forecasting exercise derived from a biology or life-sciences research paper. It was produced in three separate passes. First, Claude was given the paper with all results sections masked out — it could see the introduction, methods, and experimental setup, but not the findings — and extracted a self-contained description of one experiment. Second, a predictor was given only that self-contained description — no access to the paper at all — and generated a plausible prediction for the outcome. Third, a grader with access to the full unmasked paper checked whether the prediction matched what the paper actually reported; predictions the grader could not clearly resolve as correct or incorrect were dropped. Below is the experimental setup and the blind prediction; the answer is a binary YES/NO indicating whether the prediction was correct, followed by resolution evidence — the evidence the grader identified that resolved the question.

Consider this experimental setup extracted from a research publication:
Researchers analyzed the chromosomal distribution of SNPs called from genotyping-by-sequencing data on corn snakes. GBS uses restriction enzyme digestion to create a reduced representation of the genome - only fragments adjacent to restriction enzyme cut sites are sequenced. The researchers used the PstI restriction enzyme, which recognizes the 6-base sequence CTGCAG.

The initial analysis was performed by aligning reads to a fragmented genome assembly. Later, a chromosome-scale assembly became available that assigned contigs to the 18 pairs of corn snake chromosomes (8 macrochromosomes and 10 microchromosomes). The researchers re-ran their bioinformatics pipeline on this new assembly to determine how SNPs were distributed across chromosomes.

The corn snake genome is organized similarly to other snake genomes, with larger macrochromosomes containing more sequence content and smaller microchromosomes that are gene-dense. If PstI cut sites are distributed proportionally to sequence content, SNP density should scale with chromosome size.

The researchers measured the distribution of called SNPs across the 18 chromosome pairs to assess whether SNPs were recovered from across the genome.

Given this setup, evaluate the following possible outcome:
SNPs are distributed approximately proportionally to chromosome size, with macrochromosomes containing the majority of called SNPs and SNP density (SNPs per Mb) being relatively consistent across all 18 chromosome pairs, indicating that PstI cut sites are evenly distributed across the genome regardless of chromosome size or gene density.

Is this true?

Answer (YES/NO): NO